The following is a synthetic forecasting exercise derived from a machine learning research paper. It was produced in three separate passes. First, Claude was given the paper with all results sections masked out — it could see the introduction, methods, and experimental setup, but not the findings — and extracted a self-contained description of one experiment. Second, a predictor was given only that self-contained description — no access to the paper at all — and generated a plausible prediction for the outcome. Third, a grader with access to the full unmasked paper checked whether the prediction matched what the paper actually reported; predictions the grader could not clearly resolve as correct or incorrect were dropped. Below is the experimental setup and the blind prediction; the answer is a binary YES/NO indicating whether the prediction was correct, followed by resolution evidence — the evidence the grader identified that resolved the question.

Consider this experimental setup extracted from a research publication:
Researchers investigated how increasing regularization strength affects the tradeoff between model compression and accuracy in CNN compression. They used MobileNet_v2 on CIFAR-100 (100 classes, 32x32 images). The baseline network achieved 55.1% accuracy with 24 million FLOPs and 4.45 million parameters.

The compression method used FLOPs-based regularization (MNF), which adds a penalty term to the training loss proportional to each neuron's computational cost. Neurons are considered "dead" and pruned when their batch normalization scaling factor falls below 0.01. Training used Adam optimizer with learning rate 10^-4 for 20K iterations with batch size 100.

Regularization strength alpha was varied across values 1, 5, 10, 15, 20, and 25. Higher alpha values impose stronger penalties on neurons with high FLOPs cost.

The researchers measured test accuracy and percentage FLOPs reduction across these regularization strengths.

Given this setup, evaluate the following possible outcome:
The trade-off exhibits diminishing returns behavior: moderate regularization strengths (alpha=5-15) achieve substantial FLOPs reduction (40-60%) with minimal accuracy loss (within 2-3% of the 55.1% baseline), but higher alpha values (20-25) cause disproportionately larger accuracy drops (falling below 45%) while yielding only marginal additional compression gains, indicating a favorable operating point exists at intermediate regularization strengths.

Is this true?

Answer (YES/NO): NO